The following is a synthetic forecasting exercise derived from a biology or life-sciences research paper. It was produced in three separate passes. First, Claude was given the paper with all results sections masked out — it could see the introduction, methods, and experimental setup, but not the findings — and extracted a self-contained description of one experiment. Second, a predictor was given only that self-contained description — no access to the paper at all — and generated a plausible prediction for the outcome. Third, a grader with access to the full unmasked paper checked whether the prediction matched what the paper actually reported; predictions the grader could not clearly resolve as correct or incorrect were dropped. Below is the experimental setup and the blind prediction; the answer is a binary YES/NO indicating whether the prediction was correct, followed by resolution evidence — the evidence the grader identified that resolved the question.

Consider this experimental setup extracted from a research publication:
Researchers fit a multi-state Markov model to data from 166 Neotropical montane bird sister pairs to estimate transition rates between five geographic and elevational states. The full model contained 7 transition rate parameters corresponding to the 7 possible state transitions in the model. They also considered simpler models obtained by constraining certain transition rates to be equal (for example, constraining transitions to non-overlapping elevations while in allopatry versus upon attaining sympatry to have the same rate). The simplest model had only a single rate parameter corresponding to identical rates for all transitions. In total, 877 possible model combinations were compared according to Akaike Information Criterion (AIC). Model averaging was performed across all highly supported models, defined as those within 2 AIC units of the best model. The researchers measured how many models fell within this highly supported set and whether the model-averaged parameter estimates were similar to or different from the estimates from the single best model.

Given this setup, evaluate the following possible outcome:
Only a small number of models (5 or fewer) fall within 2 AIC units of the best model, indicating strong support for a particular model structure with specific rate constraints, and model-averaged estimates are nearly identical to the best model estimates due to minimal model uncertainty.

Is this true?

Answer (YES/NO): NO